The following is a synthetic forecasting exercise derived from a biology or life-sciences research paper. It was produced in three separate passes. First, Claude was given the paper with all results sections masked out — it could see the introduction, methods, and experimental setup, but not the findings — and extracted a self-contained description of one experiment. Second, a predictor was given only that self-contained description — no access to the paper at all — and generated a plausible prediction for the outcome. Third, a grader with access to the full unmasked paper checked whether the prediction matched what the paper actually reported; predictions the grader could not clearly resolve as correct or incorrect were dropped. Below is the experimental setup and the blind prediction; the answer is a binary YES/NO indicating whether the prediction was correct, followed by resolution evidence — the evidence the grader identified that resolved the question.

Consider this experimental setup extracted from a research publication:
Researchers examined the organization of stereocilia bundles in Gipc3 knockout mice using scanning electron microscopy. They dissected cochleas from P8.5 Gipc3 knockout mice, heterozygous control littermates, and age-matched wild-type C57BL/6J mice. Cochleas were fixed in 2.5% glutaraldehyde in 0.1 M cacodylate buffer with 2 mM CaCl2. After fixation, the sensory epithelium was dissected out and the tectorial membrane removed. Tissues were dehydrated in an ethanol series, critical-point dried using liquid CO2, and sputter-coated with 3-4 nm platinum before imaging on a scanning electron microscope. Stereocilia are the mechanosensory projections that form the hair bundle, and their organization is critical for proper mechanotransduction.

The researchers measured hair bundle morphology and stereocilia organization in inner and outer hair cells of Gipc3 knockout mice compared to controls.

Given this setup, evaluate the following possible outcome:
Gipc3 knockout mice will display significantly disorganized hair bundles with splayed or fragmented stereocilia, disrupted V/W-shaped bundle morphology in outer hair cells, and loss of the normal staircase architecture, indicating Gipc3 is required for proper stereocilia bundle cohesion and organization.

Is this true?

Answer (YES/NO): NO